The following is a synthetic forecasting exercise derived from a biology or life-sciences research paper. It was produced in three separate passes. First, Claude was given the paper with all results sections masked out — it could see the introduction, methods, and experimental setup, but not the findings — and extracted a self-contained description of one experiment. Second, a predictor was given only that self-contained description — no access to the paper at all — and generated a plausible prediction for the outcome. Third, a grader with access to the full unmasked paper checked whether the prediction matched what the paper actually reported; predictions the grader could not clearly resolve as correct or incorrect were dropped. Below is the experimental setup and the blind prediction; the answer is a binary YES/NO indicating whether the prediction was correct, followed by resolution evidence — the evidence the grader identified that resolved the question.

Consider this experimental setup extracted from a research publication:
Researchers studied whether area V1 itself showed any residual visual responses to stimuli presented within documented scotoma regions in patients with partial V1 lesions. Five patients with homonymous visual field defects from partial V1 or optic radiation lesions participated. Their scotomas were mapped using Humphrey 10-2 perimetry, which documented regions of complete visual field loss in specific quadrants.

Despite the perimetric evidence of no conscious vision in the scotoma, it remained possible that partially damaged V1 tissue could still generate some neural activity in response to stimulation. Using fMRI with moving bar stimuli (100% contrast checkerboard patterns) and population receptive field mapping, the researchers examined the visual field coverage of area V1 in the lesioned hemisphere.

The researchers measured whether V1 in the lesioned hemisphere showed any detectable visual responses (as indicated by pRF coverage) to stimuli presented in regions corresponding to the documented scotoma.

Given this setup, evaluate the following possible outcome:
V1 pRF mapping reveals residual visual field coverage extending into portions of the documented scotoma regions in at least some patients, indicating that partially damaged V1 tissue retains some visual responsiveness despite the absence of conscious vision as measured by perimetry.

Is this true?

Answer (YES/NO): YES